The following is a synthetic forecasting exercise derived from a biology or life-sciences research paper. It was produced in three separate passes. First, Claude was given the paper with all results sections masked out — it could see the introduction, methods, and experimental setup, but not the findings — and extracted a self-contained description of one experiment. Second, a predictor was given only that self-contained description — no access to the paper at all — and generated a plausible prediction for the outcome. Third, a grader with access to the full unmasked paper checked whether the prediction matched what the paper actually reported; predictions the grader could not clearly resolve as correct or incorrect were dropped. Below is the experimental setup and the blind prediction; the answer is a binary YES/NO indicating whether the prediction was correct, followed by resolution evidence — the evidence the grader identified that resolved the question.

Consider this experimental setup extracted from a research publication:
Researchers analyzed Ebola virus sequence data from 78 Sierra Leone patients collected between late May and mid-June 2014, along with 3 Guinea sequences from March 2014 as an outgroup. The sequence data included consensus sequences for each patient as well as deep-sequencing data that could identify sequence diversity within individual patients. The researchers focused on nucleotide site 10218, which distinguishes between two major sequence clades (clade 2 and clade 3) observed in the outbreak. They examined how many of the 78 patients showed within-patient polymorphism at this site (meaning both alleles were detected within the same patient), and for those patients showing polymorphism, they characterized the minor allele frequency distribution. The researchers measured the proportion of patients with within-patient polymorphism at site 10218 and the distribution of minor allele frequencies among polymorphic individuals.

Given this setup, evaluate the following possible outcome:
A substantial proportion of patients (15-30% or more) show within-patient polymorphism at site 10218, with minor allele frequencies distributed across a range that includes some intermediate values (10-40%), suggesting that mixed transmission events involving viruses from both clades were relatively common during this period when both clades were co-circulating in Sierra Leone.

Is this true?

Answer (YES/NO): NO